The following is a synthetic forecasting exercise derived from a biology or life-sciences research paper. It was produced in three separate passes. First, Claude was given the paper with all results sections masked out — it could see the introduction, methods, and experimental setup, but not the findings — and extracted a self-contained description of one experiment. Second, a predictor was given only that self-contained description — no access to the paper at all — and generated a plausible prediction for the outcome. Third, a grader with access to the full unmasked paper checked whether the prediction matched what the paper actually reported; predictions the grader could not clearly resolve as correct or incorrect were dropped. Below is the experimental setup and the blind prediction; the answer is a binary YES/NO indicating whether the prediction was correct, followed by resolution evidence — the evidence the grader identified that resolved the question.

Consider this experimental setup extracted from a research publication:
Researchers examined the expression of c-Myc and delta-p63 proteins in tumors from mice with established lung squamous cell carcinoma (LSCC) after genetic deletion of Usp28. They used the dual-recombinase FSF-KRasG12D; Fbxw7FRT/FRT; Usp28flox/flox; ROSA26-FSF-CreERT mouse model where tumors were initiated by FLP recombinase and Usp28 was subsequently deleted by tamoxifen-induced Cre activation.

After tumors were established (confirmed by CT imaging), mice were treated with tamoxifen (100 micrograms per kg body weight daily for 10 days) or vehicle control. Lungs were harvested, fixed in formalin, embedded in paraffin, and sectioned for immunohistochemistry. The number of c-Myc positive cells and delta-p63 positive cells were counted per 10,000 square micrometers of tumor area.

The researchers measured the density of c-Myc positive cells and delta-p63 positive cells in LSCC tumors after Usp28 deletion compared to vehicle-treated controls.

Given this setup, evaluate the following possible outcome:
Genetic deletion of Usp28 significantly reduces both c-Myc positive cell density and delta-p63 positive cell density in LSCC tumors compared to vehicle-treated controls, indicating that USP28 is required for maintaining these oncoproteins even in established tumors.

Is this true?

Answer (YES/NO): YES